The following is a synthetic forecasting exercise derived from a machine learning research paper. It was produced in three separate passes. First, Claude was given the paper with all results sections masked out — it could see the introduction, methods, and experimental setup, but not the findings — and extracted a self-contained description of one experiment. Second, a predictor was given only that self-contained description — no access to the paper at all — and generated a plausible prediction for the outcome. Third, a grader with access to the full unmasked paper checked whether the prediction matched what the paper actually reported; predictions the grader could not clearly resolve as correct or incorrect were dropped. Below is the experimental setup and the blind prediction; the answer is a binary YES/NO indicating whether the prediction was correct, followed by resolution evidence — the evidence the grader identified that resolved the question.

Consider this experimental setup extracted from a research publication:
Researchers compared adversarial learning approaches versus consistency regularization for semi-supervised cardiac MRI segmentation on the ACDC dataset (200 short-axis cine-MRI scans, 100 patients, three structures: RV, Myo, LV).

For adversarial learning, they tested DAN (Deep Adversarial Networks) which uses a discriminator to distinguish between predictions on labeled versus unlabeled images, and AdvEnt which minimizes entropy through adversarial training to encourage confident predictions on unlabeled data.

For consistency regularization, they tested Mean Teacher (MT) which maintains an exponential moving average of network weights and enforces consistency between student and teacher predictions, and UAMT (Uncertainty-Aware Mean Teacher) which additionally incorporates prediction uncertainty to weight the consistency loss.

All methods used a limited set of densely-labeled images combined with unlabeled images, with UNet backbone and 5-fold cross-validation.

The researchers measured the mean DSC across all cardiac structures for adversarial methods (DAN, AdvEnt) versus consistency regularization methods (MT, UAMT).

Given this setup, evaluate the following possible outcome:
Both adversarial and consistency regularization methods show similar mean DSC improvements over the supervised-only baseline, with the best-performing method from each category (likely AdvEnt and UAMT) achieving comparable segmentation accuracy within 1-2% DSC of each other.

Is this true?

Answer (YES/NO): NO